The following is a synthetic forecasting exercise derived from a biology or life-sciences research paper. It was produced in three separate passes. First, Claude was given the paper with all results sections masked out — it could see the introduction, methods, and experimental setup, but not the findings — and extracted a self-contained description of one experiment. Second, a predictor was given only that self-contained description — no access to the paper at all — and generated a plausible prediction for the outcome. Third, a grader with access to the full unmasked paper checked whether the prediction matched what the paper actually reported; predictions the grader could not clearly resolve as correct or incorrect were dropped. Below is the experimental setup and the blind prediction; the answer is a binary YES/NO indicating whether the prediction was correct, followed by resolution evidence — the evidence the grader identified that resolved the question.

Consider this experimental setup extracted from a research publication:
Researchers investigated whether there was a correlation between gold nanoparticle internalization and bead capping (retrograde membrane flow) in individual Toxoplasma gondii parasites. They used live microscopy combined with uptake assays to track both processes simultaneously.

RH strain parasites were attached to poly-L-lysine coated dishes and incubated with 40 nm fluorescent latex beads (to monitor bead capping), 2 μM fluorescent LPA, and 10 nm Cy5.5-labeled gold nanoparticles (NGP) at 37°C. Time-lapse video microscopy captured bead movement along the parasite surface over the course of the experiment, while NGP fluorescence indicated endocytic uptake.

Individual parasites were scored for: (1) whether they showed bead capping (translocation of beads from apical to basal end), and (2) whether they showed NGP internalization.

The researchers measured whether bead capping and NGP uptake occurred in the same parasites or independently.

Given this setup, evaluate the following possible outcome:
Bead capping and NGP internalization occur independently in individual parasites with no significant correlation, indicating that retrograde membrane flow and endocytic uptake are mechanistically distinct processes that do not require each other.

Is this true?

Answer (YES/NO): NO